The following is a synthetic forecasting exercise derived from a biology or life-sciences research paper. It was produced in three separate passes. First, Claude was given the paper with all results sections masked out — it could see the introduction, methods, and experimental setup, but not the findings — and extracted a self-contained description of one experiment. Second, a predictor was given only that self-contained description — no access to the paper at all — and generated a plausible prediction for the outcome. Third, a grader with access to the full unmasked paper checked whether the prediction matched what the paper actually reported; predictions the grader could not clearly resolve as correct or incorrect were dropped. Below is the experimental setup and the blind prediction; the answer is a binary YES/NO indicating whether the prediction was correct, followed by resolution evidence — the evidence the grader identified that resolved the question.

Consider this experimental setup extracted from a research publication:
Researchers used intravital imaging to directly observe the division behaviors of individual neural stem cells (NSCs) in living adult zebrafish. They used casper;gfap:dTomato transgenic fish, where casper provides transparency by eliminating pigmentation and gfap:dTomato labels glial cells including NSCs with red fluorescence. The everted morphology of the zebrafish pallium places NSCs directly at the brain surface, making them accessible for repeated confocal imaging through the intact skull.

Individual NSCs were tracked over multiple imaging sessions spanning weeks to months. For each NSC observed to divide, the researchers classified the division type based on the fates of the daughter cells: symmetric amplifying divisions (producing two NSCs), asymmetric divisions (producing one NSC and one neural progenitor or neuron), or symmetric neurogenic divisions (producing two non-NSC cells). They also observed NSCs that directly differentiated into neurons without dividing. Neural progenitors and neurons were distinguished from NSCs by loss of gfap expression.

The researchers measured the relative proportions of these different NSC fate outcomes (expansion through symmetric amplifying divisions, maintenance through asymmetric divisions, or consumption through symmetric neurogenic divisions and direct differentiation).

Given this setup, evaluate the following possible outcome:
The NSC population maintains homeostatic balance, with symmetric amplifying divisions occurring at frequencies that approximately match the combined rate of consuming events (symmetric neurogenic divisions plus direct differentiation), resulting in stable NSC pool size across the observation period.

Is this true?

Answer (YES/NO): YES